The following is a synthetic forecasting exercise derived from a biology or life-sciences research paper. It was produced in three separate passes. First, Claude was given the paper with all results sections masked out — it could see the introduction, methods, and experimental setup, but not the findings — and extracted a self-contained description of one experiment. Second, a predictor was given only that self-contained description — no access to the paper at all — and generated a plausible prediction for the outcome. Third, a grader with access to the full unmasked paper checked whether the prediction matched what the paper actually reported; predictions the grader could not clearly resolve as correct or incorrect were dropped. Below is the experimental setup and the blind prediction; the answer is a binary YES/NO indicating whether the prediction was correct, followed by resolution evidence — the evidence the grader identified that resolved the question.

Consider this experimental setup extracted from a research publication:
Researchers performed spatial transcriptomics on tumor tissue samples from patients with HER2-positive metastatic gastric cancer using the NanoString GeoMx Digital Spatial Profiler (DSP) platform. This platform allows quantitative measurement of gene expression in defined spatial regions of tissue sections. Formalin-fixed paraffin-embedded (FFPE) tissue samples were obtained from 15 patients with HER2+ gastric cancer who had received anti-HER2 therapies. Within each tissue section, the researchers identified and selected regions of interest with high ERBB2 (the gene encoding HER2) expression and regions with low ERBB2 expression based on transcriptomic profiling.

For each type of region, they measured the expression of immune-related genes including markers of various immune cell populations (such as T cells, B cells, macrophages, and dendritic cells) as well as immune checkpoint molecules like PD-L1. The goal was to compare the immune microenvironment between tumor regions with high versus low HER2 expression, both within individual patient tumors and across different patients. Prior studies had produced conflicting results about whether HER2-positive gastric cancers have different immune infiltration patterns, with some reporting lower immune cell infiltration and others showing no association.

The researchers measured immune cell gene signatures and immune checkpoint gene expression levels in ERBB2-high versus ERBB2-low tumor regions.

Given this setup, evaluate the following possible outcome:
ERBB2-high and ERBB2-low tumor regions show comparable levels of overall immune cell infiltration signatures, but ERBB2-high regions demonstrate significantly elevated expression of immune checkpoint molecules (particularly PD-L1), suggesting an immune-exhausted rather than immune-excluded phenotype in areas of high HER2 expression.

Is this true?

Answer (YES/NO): NO